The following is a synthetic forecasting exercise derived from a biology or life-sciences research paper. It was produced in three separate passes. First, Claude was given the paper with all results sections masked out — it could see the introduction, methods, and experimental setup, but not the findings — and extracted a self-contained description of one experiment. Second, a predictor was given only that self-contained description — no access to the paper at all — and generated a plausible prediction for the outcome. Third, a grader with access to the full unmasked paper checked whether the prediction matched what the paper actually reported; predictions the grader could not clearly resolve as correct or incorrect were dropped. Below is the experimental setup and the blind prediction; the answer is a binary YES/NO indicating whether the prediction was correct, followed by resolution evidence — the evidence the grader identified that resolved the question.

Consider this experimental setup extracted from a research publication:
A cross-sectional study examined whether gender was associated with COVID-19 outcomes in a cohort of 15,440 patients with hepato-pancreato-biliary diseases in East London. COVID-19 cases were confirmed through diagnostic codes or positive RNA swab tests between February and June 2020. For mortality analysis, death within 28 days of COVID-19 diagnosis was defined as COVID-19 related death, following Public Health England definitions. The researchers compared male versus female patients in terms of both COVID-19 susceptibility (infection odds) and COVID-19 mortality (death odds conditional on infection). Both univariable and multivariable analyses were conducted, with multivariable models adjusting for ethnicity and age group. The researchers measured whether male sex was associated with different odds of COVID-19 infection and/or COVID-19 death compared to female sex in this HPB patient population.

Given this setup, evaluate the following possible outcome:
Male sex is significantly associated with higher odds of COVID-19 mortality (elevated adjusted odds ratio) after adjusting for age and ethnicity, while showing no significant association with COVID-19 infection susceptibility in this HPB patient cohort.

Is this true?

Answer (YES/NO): NO